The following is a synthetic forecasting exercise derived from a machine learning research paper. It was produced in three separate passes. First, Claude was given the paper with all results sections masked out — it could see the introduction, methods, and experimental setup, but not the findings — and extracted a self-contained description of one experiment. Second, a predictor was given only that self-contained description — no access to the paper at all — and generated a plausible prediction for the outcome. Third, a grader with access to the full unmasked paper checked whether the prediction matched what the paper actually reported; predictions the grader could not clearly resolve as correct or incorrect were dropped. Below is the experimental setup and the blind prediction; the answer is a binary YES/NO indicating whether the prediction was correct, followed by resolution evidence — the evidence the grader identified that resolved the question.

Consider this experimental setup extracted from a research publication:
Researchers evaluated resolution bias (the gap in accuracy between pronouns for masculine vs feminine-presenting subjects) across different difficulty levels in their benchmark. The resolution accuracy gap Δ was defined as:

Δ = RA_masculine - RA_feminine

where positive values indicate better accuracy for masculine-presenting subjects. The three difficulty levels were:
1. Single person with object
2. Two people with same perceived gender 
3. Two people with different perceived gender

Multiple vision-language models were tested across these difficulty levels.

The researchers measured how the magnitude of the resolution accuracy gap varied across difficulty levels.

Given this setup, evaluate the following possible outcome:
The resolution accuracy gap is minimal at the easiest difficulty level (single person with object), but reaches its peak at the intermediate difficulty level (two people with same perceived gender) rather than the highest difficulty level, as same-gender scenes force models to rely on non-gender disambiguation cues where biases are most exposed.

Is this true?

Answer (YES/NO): NO